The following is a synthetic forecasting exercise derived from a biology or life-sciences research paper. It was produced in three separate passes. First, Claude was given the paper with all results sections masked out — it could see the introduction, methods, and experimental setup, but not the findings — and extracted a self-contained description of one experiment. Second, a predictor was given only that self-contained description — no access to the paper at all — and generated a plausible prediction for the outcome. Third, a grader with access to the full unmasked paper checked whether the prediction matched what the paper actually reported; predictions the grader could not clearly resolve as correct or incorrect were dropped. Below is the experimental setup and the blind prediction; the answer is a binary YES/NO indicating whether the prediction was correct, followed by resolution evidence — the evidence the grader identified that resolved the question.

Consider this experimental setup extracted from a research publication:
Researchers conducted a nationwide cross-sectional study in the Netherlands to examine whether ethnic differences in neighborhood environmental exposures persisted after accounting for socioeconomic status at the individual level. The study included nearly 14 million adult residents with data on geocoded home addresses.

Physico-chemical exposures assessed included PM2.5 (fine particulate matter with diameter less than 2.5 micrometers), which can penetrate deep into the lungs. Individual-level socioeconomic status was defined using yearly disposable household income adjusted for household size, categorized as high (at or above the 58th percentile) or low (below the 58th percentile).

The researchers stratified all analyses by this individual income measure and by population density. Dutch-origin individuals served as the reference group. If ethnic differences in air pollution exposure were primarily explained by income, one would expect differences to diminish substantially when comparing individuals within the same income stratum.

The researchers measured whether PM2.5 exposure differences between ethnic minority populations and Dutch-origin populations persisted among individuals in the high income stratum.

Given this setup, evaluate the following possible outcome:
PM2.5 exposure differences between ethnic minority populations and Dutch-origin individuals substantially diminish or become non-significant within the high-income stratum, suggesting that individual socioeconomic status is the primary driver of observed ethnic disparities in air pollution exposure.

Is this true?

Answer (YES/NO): NO